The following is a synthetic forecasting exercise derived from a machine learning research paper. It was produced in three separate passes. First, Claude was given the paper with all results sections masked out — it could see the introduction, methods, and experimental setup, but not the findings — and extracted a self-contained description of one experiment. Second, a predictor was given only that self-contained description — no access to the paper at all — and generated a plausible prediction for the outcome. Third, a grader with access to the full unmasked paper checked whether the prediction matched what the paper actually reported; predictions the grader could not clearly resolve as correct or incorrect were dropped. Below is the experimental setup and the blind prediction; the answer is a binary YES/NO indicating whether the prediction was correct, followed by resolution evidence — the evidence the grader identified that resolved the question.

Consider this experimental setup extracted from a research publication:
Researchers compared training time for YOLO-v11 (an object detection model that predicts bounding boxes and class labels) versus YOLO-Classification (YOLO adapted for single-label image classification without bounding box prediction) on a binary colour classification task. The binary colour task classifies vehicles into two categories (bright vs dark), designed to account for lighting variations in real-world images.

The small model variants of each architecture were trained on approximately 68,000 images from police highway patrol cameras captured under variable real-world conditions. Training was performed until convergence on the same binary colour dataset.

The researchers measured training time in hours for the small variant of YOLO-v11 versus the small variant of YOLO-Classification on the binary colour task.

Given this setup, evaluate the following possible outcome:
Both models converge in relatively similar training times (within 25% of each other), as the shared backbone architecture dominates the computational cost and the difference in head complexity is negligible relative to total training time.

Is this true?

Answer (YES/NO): NO